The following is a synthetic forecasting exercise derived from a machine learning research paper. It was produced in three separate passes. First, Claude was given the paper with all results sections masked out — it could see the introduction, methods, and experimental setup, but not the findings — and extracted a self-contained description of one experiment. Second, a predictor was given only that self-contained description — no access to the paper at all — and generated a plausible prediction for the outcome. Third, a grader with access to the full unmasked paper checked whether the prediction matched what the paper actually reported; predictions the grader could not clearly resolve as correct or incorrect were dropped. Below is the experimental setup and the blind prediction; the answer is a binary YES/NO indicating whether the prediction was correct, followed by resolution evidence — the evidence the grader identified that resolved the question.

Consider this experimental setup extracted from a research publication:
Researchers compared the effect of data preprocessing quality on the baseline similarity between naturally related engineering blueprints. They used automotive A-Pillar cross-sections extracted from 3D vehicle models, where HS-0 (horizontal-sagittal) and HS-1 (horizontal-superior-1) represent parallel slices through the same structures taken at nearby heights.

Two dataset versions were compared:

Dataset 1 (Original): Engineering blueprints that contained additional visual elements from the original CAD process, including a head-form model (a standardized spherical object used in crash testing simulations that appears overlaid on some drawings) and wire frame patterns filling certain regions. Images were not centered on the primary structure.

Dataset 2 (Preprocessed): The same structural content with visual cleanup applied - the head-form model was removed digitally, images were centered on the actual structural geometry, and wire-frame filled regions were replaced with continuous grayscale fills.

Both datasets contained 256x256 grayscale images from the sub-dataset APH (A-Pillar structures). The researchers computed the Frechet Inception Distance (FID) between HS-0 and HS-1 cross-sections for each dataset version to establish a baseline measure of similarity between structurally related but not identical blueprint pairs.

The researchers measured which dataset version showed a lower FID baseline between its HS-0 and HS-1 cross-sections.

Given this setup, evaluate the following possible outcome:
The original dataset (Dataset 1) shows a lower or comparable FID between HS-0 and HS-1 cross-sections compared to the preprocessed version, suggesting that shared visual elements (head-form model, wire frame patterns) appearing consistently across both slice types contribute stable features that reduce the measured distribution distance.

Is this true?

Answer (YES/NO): NO